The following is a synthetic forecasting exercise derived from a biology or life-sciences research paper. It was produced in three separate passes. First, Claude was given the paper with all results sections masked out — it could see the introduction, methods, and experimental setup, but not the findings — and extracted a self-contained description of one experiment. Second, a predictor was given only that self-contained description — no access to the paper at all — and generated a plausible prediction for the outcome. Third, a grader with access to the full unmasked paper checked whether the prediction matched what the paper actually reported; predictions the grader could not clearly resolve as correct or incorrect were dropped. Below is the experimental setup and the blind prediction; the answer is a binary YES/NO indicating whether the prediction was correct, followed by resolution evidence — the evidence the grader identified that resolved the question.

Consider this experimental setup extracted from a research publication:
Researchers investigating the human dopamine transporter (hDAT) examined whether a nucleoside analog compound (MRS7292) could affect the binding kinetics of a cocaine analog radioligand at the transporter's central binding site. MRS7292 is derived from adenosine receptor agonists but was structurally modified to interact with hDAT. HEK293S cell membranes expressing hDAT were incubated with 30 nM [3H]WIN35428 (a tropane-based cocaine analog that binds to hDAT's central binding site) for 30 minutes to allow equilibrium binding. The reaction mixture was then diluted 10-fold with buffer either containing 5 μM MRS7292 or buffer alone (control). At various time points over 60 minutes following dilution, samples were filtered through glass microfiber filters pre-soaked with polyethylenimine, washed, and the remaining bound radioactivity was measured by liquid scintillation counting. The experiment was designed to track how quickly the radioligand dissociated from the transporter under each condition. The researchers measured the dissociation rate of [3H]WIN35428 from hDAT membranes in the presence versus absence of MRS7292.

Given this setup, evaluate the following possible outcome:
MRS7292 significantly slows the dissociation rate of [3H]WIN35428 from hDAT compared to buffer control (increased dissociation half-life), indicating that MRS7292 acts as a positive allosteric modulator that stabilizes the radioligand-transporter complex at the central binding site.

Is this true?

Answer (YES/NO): YES